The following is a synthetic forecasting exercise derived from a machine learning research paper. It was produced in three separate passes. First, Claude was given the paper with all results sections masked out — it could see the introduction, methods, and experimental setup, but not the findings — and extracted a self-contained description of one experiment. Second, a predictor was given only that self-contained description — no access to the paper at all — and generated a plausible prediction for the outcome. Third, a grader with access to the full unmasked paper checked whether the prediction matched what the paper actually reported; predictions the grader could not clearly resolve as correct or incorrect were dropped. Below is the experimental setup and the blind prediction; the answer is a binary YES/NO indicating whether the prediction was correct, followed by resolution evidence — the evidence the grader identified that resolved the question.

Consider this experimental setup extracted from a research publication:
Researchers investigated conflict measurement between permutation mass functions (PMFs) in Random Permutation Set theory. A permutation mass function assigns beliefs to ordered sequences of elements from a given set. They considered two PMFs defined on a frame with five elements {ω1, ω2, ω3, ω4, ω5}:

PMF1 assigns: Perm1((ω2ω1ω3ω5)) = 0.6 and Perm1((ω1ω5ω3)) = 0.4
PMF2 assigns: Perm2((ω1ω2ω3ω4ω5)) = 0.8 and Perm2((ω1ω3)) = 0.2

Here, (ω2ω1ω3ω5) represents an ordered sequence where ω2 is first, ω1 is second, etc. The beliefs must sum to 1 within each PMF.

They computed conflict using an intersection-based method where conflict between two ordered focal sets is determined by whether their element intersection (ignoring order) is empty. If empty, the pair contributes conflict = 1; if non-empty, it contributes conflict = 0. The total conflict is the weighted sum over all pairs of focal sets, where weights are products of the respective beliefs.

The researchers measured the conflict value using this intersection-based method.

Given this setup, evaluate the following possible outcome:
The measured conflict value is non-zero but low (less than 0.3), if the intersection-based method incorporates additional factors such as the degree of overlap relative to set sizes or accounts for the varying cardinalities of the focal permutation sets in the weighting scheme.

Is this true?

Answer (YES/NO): NO